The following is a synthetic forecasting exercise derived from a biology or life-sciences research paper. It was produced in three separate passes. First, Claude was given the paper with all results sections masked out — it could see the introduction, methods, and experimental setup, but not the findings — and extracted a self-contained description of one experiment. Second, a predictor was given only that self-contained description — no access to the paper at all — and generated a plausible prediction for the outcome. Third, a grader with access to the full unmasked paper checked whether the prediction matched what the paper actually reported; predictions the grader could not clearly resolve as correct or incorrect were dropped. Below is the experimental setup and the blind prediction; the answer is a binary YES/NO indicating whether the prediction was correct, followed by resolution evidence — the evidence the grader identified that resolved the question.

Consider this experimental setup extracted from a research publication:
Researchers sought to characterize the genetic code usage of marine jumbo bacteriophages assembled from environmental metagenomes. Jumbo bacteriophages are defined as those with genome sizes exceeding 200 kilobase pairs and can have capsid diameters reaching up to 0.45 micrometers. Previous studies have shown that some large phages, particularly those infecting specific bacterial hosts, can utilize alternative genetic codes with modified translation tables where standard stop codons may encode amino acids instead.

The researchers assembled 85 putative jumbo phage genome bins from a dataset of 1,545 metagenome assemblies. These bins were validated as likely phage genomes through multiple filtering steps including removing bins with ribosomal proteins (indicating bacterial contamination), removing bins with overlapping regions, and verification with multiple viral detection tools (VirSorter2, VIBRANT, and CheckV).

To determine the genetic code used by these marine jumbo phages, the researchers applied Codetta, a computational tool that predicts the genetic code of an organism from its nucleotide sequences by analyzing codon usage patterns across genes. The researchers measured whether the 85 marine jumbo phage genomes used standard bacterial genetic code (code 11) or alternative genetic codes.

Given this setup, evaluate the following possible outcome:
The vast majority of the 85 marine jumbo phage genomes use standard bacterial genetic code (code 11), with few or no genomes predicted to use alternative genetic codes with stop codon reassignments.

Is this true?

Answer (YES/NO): YES